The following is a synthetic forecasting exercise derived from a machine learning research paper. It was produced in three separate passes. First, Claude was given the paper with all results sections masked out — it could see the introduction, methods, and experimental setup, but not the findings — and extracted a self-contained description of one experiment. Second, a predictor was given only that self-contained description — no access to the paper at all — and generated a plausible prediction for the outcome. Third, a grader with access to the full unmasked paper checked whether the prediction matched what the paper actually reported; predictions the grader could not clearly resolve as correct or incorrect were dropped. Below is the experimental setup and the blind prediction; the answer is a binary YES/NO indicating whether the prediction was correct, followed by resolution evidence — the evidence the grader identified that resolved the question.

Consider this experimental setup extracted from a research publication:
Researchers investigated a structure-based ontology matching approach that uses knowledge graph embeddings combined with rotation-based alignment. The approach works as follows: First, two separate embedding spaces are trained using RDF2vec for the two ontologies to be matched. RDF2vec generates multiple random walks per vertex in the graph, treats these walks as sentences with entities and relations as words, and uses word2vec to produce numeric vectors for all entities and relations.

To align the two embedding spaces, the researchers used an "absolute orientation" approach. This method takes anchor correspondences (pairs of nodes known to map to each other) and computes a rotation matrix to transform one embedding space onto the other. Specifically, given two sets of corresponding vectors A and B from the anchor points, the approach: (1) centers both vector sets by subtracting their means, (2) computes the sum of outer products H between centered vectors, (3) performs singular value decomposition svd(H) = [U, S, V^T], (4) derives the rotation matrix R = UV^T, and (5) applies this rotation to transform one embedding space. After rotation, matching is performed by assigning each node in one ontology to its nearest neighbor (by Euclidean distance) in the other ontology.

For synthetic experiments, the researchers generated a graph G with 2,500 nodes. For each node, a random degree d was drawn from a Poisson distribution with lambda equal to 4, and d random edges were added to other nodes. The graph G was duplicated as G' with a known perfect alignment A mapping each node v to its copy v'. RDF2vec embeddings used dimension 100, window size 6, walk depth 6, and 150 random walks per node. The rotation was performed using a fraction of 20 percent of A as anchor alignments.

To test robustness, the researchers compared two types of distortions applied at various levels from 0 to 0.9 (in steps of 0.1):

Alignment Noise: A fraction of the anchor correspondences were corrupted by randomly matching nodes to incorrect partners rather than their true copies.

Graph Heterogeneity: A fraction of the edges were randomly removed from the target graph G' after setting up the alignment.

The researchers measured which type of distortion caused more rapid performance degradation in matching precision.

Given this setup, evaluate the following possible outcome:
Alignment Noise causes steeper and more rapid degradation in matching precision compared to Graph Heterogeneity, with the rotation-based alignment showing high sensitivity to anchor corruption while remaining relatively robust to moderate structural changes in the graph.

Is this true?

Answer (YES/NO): NO